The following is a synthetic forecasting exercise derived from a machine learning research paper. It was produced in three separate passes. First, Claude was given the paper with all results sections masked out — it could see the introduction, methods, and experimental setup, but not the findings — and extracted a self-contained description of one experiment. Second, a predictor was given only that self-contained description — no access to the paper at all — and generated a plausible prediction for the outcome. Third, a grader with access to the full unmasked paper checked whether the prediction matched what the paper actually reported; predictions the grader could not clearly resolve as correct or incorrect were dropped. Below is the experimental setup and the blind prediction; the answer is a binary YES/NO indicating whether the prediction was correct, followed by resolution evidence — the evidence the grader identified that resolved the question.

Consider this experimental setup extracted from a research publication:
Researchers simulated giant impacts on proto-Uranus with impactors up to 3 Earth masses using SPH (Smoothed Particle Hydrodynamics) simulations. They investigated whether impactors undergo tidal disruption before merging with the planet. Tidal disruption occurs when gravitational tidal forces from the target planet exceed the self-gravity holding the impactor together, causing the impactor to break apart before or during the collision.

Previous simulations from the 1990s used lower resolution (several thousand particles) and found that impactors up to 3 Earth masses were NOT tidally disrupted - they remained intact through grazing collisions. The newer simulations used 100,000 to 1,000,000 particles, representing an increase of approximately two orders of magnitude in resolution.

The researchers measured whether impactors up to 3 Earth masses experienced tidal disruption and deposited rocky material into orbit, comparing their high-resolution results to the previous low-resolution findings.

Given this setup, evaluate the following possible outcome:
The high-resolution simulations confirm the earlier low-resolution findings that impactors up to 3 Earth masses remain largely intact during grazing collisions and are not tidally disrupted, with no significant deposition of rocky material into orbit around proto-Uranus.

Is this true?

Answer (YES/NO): NO